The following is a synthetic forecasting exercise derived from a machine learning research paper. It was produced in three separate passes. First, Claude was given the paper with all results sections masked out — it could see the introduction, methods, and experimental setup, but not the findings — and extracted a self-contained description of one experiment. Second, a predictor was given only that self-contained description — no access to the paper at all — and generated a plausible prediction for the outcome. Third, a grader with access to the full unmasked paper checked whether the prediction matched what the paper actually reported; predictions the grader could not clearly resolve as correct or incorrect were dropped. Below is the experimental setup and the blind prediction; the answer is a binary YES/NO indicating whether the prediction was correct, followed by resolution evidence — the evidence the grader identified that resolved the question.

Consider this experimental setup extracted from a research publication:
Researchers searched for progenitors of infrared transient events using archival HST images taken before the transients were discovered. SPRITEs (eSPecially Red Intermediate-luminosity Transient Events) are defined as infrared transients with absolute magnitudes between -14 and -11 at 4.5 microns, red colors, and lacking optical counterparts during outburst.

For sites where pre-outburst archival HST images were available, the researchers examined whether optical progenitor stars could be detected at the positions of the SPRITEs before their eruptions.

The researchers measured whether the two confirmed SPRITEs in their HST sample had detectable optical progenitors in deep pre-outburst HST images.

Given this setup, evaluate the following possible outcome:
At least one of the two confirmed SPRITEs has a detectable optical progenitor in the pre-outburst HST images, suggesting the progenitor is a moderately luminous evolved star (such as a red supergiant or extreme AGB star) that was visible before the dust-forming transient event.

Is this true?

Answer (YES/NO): NO